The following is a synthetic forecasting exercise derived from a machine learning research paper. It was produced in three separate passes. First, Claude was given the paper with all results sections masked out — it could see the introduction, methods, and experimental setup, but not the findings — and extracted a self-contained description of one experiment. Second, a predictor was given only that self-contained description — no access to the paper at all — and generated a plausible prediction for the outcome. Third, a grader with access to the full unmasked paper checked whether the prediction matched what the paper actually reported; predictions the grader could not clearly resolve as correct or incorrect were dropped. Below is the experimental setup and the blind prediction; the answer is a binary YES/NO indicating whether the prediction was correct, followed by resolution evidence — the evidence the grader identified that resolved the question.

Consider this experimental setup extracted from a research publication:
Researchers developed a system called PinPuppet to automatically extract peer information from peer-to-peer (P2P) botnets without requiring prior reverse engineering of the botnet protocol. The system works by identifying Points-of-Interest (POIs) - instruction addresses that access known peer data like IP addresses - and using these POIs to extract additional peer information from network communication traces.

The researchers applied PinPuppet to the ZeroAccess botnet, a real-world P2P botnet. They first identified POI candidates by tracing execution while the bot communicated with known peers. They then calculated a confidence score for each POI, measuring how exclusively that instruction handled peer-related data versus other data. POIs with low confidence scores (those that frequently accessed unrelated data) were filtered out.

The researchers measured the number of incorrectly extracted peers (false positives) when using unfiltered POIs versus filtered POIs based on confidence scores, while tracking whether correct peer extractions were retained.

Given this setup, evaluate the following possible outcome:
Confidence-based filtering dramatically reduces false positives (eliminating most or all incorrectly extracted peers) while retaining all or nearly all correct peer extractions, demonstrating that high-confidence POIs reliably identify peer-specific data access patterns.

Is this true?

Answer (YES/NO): YES